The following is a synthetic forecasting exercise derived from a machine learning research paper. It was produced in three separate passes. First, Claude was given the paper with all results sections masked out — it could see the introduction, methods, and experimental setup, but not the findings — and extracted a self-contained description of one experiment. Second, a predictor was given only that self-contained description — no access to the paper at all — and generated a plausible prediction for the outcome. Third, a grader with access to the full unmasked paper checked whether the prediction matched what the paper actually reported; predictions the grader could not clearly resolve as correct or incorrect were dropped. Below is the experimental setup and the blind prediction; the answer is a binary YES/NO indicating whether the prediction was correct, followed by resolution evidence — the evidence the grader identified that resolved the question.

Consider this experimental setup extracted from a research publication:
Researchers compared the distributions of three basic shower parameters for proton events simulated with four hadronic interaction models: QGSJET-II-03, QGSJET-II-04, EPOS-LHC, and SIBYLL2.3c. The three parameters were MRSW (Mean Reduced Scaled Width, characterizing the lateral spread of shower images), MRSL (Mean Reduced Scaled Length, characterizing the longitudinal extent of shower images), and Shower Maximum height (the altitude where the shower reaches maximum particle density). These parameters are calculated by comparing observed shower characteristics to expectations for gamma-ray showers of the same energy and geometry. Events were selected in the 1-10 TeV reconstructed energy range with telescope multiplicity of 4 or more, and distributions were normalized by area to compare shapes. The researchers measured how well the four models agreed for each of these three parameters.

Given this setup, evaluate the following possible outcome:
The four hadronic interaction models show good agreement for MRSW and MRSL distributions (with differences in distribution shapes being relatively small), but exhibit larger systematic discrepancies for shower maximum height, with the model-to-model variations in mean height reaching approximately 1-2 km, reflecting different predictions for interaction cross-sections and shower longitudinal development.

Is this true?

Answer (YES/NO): NO